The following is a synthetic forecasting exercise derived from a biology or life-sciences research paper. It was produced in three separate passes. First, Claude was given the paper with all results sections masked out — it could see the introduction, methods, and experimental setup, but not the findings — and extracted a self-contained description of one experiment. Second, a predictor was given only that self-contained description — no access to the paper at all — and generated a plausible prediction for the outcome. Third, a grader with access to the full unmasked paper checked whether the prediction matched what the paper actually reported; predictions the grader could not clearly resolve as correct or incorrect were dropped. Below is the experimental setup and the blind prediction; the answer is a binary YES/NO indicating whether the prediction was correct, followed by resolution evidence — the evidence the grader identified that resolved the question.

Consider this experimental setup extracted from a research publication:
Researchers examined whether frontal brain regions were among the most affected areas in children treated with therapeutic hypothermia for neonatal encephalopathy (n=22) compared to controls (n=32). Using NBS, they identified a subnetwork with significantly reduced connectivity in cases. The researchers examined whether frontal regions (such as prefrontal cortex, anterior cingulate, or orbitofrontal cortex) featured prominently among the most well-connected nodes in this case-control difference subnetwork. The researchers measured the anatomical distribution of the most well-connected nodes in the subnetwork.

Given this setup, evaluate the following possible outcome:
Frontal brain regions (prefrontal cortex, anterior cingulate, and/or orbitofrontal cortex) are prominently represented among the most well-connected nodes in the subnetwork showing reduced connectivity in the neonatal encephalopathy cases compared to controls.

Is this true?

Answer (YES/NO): NO